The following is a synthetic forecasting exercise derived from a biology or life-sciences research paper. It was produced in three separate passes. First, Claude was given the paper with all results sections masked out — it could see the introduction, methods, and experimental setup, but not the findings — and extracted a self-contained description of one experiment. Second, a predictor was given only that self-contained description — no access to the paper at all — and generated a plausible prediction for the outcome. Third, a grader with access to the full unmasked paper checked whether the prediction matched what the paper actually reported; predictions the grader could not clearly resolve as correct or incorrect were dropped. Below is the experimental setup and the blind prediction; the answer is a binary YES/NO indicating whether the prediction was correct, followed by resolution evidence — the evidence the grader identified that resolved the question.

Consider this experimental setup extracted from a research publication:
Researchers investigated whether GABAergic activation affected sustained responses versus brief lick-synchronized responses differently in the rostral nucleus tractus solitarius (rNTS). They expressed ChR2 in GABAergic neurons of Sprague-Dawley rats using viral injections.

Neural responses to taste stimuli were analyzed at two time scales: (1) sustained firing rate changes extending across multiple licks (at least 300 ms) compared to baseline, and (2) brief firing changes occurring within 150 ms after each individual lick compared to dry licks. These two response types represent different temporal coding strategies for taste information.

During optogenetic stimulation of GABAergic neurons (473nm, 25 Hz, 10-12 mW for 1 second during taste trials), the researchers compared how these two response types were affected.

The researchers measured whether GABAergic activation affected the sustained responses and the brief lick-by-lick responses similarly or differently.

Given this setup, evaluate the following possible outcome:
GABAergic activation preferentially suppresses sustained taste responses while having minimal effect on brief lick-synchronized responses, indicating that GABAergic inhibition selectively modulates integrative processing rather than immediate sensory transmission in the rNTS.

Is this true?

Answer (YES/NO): NO